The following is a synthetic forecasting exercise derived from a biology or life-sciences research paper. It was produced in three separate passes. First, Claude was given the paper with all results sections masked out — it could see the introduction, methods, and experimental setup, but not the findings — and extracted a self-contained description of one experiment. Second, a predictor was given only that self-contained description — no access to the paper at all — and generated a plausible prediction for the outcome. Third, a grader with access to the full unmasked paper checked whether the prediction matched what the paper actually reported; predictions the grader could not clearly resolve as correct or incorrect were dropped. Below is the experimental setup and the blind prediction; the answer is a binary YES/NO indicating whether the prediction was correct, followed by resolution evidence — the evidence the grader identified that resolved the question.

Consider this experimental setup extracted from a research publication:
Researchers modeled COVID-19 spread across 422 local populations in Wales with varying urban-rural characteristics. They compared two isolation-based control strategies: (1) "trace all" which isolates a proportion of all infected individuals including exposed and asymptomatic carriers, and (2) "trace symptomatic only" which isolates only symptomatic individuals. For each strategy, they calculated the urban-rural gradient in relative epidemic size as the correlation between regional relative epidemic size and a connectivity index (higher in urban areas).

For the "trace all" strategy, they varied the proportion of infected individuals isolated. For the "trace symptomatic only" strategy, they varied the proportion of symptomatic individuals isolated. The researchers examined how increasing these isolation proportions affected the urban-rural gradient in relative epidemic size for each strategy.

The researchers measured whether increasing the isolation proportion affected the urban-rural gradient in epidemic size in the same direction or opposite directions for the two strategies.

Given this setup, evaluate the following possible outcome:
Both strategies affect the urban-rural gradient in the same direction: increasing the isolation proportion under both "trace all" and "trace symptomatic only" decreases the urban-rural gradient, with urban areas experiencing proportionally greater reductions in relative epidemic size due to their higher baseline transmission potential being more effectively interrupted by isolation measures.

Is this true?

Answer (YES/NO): NO